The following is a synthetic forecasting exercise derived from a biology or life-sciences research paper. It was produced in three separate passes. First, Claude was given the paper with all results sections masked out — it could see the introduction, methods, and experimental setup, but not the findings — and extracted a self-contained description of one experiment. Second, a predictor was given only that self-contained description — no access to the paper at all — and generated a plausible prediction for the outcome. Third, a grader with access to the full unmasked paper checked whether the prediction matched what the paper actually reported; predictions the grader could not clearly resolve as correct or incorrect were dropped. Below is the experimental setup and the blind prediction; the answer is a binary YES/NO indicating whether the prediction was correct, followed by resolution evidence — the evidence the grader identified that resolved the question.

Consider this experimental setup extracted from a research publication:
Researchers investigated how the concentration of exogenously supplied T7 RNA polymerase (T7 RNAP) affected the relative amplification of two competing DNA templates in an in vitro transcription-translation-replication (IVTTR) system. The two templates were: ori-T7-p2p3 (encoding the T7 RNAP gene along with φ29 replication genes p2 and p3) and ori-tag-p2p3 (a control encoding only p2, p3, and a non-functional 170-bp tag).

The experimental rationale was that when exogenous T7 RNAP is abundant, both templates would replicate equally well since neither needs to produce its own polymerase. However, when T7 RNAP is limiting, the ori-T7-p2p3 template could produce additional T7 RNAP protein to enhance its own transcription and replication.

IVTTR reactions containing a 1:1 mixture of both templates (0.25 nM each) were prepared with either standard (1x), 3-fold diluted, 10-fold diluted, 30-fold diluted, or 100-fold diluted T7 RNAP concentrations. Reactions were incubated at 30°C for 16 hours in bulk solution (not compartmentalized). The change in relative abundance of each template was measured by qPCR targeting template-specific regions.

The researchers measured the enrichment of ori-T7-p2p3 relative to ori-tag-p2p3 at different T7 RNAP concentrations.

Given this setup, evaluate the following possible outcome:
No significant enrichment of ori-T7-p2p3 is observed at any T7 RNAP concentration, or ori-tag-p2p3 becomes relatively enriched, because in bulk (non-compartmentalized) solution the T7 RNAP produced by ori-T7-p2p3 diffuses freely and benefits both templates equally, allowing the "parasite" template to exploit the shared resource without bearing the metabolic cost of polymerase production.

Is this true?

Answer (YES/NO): YES